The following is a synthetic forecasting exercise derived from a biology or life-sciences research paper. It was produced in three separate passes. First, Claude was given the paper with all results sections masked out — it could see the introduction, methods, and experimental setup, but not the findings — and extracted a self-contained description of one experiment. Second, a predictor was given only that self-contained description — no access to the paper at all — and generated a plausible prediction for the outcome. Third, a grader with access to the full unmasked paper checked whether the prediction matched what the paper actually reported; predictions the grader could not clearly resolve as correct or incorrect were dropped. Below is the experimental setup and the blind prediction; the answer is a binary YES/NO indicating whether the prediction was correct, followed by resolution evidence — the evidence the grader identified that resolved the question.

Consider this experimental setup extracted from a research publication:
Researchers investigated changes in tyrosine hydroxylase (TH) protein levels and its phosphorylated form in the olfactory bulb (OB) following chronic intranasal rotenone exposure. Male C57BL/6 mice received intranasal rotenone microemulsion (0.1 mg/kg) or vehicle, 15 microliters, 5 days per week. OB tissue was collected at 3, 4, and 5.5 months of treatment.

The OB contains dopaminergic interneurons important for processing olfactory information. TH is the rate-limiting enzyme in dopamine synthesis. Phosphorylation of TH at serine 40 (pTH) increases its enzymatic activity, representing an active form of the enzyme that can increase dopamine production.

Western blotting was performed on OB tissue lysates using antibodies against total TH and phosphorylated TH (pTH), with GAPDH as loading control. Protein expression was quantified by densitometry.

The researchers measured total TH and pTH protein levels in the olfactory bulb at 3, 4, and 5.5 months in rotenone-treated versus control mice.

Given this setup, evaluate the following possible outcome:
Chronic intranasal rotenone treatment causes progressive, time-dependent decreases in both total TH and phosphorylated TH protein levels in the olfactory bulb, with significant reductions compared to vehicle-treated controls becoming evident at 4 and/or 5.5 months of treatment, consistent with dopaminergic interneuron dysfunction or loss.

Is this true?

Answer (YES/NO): NO